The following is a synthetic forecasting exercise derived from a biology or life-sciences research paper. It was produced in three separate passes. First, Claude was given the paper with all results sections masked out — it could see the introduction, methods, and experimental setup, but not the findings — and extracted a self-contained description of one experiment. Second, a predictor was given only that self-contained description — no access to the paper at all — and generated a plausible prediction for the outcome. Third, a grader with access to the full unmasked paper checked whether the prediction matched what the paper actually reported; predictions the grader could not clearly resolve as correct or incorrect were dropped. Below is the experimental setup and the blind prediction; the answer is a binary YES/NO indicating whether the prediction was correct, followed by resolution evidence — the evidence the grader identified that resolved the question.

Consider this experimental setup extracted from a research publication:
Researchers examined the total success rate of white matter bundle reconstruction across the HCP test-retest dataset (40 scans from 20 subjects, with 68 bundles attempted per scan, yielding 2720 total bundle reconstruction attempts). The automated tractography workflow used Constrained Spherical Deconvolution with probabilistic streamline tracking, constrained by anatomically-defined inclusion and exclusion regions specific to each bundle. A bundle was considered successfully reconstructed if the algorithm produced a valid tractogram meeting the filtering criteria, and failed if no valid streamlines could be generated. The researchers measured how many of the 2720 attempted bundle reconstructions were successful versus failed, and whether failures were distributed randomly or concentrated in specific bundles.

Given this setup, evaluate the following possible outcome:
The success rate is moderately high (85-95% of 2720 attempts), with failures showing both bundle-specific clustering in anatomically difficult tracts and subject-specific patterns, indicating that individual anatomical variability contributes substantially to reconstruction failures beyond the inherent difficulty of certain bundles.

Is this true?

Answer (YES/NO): NO